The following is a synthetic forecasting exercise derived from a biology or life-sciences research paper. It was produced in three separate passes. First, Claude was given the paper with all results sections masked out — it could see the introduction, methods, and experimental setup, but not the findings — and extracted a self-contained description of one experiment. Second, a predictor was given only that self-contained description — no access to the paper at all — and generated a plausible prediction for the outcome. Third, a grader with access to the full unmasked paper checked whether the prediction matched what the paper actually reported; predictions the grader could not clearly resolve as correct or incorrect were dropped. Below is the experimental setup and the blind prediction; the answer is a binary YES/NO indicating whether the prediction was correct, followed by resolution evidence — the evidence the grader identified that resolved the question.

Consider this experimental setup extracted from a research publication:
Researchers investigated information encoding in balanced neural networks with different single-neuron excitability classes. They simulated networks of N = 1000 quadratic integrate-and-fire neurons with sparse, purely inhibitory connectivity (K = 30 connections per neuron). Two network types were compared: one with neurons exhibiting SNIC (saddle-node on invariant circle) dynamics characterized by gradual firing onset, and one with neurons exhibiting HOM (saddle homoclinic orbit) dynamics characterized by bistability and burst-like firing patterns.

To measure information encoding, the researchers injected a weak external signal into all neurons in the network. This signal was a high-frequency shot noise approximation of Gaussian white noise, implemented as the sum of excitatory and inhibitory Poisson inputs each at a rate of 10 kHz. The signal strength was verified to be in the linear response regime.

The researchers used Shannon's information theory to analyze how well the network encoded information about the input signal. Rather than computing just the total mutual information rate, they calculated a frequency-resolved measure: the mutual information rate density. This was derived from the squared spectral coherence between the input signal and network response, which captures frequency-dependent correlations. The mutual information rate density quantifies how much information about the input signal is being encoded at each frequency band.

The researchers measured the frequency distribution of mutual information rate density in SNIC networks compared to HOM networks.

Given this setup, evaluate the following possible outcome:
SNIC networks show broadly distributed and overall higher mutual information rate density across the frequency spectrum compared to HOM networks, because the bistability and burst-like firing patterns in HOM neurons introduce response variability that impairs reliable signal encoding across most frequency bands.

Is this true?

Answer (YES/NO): NO